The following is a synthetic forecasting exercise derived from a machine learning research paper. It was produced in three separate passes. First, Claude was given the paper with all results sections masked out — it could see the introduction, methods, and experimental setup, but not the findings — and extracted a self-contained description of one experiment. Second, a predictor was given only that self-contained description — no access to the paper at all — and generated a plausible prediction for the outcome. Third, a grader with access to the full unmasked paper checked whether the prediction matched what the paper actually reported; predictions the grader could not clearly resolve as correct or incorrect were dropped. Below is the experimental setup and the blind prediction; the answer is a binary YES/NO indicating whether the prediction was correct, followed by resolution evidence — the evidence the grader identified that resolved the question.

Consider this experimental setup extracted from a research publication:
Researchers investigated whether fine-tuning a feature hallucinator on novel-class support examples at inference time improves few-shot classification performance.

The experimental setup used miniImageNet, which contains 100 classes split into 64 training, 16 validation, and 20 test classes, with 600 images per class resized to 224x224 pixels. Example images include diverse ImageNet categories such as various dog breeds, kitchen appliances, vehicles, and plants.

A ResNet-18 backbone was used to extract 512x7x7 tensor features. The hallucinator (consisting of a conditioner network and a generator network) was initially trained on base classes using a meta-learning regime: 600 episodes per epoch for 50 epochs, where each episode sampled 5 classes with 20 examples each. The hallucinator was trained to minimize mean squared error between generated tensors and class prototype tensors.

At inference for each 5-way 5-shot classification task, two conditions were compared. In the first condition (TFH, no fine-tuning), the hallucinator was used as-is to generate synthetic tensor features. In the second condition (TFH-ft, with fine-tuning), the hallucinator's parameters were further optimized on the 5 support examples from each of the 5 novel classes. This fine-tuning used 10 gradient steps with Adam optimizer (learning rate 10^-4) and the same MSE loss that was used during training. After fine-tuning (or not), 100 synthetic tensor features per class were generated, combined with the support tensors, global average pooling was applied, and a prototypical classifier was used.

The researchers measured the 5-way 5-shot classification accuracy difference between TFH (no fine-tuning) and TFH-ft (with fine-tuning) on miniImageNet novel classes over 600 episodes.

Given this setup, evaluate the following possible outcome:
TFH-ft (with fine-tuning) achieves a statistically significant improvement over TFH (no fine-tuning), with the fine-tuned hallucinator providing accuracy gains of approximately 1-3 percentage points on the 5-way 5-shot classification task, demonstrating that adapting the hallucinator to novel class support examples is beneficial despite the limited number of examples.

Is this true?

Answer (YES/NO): NO